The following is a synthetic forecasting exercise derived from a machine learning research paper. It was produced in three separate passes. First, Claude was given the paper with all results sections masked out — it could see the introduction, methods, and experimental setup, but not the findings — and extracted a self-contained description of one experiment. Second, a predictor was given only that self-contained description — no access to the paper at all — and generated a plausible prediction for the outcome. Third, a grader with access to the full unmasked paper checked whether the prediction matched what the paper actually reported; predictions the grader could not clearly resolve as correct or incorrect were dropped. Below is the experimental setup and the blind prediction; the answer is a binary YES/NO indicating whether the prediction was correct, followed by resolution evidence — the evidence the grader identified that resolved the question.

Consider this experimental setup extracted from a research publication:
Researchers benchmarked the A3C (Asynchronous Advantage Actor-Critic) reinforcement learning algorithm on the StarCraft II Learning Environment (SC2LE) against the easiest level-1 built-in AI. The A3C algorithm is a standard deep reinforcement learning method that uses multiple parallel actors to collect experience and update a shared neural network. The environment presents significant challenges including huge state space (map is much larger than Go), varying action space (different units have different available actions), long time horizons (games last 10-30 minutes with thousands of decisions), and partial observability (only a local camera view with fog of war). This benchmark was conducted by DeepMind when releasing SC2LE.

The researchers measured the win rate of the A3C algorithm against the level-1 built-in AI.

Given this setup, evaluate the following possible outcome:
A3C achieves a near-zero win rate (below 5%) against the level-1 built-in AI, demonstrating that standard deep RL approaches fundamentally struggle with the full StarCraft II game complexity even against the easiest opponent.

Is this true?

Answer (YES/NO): YES